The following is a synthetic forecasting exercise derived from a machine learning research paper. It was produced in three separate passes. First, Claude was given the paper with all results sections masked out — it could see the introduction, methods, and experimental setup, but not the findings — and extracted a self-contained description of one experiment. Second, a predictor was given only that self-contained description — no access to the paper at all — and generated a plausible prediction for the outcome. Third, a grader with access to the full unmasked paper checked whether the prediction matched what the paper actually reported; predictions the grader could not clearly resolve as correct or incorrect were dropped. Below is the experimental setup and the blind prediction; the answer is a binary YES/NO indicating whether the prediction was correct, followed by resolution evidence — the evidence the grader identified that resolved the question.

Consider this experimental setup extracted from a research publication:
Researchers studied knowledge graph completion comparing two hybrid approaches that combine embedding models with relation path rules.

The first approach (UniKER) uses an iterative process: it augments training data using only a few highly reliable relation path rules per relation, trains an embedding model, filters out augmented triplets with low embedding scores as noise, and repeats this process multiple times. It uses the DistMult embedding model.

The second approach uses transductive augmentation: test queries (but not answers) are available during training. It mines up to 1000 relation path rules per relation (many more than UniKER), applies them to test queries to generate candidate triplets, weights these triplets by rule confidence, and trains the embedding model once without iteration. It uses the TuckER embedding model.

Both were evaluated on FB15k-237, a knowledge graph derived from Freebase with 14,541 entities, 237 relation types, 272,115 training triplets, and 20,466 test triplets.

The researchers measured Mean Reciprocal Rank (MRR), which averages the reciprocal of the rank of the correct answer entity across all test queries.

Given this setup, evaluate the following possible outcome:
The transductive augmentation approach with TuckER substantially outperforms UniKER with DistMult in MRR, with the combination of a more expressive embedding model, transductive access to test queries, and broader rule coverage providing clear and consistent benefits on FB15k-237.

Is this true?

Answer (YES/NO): NO